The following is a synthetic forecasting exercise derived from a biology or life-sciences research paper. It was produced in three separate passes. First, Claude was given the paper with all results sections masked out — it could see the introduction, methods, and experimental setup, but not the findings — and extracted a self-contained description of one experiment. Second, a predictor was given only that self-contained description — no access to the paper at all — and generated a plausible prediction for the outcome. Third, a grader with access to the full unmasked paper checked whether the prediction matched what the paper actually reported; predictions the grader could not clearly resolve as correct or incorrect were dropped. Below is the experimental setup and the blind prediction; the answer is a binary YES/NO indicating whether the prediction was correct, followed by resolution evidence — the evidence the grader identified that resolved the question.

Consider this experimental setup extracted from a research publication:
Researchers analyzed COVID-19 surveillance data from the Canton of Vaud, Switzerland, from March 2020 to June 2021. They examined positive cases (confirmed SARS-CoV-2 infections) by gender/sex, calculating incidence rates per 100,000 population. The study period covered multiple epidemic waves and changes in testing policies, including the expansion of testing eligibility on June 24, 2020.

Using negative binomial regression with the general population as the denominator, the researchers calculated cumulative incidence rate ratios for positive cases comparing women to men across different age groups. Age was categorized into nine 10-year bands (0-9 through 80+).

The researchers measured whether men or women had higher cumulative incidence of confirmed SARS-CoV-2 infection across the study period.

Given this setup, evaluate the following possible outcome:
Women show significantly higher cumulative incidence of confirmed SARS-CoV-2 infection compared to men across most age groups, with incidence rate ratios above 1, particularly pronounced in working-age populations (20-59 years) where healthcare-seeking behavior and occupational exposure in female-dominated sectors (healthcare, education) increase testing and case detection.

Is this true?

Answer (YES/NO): NO